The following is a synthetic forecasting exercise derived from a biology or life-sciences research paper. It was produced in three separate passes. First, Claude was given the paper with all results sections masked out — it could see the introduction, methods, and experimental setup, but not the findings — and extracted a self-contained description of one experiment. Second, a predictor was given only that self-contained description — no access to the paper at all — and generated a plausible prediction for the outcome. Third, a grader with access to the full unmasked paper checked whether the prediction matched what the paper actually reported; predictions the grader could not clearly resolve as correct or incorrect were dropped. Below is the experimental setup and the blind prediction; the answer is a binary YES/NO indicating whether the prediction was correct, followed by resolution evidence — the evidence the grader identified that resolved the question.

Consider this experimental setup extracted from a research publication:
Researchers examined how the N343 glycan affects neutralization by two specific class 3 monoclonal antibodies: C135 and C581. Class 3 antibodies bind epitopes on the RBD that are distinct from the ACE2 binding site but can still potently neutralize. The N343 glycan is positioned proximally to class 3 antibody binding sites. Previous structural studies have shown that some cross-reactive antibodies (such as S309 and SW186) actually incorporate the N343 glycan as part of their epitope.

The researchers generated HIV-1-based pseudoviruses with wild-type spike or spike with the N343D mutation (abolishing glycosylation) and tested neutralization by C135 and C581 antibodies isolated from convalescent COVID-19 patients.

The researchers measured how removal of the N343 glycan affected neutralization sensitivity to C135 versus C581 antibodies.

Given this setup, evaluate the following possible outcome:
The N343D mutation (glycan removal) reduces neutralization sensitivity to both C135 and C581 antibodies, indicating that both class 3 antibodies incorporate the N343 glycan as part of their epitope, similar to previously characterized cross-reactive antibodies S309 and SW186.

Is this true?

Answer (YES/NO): NO